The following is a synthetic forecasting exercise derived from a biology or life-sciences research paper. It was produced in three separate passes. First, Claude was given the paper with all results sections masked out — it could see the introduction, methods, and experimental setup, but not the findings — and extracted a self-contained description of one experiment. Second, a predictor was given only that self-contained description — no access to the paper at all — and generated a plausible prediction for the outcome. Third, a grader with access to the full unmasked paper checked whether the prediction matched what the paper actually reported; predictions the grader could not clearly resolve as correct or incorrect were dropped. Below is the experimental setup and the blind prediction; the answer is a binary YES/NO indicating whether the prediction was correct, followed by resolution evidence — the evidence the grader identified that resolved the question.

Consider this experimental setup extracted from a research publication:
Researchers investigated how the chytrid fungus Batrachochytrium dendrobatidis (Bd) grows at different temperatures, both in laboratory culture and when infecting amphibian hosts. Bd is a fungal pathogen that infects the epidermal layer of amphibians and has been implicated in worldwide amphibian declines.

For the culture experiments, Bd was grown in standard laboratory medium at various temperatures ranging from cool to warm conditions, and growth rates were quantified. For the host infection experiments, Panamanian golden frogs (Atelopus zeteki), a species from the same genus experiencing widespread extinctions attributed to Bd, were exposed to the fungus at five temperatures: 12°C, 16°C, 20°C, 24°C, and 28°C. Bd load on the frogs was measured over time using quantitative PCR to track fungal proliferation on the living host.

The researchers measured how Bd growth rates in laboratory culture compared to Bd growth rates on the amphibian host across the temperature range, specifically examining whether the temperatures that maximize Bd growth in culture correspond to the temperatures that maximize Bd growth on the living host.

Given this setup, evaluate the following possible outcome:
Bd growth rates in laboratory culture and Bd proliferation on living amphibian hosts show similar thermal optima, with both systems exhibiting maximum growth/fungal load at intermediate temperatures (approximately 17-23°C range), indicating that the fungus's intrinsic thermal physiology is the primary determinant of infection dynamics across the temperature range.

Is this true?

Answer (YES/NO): NO